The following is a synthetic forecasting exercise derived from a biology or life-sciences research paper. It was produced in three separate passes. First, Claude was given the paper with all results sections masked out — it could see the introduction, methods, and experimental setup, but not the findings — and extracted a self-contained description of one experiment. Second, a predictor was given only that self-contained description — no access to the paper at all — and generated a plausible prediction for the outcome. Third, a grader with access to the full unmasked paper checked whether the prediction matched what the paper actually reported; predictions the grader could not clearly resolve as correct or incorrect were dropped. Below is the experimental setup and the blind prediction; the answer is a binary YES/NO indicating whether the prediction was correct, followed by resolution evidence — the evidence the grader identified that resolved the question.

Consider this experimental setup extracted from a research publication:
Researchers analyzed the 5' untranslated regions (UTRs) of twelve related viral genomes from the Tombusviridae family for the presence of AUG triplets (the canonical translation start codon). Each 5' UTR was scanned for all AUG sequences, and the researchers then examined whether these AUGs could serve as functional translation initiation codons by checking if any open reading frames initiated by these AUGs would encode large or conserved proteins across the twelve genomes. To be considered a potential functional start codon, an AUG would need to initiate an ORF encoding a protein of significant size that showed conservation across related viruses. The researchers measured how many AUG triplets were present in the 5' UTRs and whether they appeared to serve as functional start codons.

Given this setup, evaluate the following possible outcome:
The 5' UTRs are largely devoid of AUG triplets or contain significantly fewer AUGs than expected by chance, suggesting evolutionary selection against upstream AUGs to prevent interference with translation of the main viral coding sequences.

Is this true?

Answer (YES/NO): NO